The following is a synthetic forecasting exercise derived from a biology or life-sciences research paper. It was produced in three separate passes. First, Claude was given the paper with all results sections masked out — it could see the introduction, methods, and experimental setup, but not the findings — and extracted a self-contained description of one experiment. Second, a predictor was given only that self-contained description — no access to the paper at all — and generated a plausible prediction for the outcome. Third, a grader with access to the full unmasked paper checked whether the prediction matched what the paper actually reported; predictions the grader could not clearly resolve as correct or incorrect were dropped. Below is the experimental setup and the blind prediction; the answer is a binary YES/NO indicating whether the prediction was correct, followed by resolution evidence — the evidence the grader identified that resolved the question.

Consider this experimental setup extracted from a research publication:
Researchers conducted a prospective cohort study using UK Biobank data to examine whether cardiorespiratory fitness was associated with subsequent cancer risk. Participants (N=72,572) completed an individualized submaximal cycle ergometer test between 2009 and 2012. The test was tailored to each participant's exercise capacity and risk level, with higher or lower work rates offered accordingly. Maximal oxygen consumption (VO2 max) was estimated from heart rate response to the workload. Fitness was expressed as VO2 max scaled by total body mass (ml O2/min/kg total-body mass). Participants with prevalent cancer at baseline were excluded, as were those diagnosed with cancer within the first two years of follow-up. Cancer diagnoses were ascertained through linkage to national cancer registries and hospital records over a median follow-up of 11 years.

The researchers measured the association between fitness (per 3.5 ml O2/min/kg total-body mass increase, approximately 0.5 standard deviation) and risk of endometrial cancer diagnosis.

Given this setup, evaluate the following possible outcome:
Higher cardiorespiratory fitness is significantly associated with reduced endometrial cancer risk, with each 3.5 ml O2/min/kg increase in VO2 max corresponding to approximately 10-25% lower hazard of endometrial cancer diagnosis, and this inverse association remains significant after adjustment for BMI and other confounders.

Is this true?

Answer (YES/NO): NO